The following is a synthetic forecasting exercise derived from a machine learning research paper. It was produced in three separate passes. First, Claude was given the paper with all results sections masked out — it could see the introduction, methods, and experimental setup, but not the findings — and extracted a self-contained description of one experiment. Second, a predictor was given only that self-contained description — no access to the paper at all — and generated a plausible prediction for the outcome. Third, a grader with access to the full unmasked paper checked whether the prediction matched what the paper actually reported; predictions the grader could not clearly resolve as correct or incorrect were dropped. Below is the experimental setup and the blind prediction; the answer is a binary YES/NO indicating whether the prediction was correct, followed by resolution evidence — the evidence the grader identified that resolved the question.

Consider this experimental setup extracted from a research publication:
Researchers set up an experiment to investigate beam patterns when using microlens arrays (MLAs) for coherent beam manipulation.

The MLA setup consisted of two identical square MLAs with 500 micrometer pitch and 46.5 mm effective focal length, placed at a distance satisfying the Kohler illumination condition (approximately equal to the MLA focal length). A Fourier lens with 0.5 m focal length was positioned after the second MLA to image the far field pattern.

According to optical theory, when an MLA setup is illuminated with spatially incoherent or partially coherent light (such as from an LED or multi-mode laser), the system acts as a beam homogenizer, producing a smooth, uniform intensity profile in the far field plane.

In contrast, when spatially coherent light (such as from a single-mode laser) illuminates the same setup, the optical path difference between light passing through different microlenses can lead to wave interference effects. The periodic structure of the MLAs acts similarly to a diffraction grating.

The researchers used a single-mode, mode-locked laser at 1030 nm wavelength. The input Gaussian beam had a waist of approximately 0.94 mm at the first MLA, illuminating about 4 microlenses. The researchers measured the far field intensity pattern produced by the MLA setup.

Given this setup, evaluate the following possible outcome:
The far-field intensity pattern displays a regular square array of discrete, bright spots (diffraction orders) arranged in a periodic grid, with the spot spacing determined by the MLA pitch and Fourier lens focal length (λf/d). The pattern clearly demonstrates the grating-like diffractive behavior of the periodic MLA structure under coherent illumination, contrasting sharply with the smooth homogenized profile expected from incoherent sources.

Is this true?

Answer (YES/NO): YES